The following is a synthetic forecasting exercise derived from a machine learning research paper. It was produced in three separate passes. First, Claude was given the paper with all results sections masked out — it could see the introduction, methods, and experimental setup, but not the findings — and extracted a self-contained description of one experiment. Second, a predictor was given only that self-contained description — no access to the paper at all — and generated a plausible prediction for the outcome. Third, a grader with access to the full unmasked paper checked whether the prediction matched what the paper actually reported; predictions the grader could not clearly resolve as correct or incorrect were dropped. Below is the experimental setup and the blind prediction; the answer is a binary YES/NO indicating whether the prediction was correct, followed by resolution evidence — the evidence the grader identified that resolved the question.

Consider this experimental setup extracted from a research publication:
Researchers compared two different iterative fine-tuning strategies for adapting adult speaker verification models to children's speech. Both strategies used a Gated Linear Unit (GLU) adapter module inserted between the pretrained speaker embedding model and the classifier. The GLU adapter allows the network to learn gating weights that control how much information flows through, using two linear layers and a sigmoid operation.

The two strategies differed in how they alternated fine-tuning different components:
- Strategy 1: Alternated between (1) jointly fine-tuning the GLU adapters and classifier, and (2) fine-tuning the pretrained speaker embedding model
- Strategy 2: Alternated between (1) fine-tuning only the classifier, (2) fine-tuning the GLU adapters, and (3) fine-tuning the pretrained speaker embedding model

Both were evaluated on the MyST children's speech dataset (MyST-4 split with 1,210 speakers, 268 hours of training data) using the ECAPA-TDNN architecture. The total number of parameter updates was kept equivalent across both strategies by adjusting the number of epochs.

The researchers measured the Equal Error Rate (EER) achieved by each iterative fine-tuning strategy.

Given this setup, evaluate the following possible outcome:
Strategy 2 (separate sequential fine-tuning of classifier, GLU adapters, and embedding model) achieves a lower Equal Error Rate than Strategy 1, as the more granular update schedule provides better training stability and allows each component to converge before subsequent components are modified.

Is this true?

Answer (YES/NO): NO